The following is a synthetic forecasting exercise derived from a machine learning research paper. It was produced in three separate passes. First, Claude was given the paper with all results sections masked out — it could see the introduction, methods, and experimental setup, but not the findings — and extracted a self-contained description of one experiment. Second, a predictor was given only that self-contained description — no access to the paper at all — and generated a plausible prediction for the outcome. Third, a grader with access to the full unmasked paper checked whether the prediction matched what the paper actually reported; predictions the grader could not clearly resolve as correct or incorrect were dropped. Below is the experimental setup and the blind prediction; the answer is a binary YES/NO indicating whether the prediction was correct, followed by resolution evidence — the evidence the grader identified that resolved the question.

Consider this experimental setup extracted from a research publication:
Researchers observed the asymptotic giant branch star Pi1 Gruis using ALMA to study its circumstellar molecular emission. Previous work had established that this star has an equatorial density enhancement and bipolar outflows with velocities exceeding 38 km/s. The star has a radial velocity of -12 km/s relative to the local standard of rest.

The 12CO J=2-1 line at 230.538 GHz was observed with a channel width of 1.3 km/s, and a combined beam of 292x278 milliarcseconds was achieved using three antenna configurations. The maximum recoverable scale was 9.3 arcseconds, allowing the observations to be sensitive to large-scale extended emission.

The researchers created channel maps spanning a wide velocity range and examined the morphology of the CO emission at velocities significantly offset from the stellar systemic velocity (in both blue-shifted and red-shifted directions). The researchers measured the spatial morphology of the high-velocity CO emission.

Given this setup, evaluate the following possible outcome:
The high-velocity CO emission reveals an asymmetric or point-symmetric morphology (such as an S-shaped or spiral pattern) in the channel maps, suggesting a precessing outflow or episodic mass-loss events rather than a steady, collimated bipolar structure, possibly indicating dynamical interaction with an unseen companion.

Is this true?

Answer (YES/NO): NO